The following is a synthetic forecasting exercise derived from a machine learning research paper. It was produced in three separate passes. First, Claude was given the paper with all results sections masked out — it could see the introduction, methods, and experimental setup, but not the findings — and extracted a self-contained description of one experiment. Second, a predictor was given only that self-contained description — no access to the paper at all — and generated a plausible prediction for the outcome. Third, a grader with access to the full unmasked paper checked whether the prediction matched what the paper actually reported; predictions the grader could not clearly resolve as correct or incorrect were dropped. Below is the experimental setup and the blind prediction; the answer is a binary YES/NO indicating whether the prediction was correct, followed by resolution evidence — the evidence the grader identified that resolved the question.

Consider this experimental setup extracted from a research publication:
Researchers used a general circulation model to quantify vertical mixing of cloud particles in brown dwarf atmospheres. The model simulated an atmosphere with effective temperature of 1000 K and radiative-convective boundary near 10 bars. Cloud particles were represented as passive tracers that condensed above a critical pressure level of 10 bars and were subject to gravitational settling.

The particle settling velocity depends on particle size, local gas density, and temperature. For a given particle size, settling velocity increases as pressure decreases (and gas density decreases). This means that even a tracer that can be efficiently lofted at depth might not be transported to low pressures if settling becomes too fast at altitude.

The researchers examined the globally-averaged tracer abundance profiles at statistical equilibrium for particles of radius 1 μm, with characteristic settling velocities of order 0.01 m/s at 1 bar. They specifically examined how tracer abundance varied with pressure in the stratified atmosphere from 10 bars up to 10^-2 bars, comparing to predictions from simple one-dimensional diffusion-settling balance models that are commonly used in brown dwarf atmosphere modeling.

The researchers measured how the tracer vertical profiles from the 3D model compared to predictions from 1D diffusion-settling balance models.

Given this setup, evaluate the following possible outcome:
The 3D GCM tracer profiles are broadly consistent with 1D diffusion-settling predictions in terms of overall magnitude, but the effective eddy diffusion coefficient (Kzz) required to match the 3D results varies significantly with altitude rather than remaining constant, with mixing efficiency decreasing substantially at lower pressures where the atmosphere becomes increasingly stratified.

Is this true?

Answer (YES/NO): NO